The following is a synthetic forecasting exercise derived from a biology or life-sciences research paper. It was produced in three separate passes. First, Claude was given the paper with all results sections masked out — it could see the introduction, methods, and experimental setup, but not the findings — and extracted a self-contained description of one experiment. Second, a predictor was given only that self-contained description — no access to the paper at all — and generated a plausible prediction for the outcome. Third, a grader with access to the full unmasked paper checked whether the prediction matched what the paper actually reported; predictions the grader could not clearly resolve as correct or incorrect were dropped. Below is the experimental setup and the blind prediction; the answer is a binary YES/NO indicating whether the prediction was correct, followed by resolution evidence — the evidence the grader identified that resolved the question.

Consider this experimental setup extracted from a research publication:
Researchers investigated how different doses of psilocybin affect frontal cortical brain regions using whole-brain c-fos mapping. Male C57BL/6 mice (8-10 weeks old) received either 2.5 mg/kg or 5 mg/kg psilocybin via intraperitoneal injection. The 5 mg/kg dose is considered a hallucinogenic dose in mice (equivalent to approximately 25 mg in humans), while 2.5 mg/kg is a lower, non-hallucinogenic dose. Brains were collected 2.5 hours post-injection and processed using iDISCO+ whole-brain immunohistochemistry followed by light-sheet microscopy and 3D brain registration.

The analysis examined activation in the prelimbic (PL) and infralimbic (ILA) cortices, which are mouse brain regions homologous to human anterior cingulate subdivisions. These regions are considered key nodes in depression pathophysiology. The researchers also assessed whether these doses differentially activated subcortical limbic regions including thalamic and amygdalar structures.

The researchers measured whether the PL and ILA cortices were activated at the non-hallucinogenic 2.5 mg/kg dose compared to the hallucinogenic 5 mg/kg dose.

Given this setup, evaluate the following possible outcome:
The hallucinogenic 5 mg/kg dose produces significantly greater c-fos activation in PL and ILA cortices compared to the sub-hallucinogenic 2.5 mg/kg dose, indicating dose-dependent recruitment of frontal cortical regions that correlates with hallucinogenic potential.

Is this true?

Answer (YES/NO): YES